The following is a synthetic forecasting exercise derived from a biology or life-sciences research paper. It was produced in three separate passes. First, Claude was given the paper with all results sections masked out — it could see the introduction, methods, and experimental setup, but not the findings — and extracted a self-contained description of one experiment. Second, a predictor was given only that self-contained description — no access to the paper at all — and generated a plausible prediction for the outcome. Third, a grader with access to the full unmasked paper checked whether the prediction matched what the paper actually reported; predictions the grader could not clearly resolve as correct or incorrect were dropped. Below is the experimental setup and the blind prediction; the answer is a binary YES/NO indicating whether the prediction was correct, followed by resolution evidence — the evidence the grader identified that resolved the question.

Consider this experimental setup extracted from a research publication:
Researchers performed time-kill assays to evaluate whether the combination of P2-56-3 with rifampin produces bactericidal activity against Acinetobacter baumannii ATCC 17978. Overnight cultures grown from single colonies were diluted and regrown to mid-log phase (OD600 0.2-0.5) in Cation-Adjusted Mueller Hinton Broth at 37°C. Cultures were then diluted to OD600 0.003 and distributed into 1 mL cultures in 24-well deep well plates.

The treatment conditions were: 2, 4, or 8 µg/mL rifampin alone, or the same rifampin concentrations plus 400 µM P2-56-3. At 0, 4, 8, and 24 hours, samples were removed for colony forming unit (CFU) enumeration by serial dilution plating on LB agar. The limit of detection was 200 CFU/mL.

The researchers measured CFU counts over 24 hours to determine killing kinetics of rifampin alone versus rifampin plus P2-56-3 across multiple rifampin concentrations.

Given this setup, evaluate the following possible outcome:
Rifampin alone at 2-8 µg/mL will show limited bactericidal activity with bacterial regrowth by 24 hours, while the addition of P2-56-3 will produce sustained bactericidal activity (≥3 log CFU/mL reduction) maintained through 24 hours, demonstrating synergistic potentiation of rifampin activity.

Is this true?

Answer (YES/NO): NO